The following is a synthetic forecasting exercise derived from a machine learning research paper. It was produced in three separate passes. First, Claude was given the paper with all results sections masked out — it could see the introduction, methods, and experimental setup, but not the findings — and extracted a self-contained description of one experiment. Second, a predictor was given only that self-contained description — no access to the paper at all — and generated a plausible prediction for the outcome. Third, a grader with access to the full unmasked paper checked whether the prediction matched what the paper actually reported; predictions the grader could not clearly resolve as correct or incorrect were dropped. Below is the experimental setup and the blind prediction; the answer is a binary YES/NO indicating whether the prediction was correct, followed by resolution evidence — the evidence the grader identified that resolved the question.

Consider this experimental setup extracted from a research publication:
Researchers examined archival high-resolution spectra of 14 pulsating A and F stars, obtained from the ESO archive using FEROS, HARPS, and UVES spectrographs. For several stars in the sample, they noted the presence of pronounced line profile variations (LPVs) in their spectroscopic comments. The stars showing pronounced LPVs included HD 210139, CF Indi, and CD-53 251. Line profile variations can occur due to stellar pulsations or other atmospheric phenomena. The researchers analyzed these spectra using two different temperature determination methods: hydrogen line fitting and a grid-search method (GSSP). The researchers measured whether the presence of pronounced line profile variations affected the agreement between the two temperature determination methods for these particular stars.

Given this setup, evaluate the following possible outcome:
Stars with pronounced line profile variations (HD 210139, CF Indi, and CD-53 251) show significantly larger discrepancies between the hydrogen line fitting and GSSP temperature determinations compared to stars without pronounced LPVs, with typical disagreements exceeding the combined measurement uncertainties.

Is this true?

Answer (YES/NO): NO